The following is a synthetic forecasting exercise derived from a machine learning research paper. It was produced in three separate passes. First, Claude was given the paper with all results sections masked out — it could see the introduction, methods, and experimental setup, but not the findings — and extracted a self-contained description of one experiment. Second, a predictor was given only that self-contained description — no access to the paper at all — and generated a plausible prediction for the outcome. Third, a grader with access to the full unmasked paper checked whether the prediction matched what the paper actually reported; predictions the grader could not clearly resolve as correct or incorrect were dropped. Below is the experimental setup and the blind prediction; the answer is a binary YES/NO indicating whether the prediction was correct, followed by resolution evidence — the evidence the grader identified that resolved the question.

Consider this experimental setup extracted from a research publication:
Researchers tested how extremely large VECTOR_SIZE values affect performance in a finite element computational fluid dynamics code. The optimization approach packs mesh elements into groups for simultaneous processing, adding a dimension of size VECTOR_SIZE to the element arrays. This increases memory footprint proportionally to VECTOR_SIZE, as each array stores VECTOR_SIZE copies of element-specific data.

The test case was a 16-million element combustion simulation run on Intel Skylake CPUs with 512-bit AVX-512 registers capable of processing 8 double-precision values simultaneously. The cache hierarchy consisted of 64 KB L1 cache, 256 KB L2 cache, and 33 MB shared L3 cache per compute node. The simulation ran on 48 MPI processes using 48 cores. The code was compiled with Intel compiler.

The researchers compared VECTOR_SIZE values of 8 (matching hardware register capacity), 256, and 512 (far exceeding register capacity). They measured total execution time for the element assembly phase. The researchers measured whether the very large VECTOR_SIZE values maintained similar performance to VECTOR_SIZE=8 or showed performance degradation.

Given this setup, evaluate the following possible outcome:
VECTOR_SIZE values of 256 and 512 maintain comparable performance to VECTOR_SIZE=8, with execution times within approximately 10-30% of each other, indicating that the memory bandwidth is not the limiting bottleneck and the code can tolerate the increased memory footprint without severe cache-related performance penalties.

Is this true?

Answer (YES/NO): NO